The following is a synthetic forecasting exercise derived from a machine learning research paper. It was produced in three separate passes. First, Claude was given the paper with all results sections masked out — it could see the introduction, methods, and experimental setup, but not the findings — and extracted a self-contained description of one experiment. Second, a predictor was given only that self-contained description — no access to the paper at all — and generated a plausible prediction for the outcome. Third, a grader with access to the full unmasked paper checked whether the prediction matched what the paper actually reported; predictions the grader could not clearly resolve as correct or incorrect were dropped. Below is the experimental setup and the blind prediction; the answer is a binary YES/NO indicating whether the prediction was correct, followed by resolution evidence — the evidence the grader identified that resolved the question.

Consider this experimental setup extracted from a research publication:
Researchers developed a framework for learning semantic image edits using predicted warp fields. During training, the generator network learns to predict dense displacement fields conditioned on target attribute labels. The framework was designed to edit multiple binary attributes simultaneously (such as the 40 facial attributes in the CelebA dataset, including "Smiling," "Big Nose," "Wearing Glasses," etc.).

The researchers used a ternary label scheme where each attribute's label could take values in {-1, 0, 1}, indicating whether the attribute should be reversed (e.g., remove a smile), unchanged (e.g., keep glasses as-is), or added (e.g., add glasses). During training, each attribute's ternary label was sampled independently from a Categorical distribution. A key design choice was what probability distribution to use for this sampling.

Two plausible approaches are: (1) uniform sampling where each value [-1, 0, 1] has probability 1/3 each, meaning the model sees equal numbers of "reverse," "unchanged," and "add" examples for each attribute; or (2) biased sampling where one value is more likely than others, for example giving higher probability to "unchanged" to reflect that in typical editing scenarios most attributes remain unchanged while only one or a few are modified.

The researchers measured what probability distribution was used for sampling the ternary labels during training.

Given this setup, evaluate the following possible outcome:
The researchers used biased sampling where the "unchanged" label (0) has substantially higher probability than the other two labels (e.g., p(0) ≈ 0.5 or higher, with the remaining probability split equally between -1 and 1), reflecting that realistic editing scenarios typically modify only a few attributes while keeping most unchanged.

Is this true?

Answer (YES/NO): YES